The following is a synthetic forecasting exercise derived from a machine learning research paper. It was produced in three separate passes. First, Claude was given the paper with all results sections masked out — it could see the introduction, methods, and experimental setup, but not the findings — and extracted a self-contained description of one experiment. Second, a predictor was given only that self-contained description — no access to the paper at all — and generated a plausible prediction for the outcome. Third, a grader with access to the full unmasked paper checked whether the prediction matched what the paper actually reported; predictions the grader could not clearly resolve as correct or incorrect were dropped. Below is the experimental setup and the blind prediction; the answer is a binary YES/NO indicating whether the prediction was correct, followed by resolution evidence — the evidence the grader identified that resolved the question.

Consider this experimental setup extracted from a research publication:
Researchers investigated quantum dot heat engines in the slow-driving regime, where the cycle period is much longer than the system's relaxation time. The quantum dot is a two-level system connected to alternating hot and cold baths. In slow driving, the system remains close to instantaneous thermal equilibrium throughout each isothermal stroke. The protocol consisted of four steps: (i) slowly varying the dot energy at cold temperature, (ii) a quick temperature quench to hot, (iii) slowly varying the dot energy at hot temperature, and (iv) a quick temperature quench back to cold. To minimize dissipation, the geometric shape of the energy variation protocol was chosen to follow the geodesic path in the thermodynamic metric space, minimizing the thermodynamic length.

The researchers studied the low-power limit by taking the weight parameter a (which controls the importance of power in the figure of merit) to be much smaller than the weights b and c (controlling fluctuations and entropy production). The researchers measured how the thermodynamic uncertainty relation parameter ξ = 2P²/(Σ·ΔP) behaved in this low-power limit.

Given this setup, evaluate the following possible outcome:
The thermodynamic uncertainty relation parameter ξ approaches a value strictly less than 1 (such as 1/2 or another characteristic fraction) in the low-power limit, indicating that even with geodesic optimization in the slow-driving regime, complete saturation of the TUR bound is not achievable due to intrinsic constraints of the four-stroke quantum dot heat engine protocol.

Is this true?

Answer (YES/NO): NO